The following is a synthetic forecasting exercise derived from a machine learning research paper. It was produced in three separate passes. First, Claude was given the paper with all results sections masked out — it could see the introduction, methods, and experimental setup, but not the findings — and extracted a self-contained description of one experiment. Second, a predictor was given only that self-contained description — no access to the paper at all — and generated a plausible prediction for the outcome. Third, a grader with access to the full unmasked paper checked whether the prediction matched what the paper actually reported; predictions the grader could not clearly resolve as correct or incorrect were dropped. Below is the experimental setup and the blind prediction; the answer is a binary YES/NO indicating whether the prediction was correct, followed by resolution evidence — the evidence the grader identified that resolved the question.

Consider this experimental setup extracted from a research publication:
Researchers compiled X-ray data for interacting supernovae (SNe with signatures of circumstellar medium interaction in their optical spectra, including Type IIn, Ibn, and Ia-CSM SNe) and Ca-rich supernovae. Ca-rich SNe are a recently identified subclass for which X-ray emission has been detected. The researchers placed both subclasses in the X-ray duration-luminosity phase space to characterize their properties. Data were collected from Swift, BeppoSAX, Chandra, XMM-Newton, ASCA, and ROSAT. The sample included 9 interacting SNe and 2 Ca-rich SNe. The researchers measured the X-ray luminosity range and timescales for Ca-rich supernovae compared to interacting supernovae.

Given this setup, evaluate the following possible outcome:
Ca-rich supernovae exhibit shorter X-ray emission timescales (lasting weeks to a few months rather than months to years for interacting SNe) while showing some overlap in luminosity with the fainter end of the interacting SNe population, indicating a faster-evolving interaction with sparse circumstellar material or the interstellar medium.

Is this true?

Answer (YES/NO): NO